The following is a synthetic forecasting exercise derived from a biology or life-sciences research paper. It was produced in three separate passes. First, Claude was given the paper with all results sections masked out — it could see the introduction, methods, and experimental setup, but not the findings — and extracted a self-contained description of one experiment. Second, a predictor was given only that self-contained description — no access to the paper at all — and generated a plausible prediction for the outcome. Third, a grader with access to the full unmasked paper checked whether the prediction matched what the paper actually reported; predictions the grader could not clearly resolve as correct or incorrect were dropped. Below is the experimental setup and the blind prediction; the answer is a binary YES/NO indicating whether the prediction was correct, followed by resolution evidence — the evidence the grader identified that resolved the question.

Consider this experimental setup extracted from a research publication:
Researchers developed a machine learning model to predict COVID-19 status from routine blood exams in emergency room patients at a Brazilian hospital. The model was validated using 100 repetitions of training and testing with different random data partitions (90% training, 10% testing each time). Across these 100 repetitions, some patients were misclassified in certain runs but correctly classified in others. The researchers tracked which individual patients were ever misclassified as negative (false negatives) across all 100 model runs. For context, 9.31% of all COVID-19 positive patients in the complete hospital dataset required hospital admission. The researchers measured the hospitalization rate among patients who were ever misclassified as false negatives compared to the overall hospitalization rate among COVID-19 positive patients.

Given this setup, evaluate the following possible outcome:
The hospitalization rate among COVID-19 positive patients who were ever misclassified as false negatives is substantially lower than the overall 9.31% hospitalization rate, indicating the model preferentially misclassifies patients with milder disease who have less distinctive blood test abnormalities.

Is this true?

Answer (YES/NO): NO